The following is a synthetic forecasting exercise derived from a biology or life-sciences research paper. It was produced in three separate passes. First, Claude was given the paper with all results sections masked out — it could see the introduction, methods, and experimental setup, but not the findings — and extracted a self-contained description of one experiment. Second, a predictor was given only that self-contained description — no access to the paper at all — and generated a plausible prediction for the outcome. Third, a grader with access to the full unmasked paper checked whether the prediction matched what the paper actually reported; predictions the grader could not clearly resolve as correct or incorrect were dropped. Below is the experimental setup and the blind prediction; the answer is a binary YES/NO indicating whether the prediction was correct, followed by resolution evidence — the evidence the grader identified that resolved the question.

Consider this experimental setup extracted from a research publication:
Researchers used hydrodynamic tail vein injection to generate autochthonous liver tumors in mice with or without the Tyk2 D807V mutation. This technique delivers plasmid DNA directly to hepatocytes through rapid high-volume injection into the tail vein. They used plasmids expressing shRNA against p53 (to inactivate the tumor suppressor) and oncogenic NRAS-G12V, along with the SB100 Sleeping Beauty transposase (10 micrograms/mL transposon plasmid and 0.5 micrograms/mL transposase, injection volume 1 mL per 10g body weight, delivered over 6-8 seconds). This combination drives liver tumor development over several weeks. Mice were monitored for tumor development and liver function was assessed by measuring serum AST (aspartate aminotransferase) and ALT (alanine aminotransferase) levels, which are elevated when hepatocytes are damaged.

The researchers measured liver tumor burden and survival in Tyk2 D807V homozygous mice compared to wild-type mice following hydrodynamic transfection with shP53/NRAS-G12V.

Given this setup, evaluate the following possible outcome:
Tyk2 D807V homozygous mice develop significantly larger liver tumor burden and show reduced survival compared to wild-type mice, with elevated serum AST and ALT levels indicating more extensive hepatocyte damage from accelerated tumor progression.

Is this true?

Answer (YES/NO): NO